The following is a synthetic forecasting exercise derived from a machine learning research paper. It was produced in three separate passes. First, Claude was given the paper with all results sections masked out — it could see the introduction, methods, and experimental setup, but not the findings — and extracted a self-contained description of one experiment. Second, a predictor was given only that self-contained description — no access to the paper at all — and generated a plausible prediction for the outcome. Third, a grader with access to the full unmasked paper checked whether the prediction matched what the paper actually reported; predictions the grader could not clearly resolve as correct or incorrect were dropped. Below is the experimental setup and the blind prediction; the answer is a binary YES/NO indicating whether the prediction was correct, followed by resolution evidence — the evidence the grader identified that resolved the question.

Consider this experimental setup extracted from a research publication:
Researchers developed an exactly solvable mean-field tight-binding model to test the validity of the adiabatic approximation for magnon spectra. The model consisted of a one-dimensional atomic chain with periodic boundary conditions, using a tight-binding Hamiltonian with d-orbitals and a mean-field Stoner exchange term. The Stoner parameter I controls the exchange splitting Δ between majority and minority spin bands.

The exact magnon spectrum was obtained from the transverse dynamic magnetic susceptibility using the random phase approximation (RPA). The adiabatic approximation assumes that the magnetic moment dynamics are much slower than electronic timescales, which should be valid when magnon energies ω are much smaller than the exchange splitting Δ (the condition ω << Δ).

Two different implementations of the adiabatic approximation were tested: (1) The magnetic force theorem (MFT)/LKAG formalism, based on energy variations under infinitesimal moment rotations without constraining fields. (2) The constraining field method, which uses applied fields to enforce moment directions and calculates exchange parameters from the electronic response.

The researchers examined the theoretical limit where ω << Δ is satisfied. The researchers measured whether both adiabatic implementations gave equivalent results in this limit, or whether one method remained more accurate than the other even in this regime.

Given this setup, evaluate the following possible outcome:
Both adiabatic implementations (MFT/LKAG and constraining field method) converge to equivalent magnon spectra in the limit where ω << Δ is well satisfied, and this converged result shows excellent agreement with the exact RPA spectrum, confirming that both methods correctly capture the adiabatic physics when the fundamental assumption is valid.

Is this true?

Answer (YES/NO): YES